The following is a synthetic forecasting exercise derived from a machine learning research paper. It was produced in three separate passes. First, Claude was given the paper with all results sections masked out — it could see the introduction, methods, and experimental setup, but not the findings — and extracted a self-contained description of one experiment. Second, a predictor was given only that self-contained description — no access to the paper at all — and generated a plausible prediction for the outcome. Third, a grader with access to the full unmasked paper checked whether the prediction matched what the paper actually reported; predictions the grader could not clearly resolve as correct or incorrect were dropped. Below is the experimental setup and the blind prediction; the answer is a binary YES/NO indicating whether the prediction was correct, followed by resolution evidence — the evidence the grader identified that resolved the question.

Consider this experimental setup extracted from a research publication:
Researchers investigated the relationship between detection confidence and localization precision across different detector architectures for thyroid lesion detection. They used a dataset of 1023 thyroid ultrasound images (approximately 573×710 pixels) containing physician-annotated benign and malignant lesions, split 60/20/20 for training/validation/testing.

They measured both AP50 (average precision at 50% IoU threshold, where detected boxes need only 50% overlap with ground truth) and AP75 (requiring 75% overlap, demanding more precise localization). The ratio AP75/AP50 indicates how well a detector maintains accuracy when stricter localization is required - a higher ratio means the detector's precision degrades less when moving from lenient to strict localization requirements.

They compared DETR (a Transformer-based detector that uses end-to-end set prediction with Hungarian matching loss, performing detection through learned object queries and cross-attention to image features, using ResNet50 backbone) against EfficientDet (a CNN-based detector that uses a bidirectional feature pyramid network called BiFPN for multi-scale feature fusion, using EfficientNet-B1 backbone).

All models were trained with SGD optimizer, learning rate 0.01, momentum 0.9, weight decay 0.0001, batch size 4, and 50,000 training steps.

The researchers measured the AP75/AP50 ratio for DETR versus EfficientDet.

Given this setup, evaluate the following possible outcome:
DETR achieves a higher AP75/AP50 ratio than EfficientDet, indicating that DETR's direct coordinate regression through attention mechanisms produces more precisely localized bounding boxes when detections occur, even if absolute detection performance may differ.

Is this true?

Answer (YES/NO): YES